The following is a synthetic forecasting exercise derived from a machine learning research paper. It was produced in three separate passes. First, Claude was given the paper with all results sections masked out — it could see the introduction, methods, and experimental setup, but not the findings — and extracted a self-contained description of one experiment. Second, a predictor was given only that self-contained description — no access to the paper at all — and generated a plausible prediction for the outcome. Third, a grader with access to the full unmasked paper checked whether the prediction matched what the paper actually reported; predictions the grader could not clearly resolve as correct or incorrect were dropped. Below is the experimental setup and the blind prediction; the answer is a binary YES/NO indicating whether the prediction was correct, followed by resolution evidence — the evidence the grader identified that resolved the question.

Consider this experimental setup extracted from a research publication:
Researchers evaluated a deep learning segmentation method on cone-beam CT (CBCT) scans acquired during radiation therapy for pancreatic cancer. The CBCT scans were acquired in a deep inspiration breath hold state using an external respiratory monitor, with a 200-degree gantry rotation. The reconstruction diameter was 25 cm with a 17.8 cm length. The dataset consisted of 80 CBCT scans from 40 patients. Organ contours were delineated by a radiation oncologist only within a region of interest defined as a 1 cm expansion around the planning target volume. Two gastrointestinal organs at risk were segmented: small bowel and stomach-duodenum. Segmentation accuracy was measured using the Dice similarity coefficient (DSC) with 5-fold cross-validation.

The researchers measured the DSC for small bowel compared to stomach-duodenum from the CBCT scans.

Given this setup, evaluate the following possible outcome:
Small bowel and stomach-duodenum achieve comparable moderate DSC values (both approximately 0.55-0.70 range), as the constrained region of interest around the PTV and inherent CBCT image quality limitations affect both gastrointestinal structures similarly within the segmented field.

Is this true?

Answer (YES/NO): NO